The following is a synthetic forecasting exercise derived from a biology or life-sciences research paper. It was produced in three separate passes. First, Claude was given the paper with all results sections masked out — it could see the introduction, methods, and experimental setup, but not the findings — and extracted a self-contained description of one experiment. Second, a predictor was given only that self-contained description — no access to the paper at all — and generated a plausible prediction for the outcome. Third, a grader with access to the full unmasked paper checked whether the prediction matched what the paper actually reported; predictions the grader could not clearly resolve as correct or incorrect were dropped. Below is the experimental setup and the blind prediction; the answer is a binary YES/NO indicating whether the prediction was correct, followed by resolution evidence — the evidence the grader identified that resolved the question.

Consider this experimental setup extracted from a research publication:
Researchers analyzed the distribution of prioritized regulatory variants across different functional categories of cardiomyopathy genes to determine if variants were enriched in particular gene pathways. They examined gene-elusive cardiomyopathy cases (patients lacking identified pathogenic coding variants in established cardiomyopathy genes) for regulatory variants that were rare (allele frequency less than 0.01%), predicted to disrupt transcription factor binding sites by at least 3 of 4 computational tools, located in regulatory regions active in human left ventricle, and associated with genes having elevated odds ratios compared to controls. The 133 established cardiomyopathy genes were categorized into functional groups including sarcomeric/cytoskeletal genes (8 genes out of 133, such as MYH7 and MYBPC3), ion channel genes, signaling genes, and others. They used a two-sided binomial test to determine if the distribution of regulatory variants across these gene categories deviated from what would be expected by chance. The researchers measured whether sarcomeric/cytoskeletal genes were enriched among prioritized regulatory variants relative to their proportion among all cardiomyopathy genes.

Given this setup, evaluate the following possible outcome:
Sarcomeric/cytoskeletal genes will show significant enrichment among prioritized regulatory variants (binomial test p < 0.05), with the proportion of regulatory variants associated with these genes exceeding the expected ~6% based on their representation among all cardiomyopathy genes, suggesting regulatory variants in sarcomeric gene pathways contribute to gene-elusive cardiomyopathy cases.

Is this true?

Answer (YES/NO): NO